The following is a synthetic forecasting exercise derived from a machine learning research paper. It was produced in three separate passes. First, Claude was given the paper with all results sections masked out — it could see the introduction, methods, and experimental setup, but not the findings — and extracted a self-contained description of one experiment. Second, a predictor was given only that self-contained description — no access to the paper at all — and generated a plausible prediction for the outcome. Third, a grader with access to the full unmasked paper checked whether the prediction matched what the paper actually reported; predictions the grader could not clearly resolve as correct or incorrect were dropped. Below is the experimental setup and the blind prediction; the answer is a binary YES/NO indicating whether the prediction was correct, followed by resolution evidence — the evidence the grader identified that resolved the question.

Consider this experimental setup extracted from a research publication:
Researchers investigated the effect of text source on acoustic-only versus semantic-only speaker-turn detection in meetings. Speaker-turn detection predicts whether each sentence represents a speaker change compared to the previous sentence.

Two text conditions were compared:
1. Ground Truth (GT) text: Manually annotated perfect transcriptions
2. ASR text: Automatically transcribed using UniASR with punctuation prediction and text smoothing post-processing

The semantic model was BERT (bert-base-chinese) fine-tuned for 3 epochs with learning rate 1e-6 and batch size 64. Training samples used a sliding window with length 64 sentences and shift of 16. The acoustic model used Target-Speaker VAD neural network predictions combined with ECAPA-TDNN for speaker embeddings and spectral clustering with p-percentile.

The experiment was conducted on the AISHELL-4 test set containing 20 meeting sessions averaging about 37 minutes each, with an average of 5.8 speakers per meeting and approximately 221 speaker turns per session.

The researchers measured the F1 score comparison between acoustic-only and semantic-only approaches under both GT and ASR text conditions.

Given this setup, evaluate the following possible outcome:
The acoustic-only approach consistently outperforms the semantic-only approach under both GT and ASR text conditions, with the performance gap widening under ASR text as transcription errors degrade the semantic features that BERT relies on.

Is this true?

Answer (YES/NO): NO